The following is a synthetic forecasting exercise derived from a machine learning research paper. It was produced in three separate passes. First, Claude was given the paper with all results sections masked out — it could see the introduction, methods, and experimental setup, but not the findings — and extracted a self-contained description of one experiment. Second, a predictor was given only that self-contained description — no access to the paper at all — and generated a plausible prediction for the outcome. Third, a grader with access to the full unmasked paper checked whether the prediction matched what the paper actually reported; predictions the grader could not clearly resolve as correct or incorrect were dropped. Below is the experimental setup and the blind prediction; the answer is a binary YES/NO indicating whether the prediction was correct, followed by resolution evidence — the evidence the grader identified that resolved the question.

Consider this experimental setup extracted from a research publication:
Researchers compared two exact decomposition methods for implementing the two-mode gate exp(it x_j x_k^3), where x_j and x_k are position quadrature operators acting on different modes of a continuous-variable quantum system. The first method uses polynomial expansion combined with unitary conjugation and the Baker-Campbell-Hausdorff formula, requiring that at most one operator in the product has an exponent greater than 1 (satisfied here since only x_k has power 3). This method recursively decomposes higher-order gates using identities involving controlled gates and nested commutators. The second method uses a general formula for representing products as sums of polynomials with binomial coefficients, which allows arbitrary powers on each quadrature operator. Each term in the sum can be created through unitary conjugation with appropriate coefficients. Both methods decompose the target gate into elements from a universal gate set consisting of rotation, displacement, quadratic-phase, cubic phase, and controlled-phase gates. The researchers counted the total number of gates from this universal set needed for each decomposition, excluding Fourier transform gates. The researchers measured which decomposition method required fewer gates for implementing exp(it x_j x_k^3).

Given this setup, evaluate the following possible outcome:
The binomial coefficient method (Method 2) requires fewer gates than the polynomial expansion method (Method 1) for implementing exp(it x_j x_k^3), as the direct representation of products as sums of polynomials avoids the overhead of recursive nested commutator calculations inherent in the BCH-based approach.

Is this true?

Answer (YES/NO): YES